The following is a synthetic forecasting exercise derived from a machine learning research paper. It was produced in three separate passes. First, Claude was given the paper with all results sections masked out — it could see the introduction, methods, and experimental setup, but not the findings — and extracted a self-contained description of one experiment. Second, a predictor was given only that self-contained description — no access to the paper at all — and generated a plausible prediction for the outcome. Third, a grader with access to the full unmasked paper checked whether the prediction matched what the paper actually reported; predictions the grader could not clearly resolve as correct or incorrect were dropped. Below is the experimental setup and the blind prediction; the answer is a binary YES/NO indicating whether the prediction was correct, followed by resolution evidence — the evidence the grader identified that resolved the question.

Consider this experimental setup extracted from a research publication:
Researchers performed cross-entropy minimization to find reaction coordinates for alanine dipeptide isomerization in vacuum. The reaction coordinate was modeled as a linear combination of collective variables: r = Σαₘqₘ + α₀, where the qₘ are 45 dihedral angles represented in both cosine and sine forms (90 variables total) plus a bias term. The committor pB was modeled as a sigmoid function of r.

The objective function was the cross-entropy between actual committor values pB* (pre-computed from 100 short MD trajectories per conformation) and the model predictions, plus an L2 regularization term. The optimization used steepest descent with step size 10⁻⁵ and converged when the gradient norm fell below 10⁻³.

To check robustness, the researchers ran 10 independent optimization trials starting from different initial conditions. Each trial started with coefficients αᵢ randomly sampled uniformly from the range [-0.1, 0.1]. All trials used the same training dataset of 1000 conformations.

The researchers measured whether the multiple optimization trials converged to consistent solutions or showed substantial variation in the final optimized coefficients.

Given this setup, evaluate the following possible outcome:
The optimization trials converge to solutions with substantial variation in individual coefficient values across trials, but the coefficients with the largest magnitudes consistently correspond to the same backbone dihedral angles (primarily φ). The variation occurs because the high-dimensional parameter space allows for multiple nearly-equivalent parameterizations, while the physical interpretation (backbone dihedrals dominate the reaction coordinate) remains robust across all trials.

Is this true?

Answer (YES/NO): NO